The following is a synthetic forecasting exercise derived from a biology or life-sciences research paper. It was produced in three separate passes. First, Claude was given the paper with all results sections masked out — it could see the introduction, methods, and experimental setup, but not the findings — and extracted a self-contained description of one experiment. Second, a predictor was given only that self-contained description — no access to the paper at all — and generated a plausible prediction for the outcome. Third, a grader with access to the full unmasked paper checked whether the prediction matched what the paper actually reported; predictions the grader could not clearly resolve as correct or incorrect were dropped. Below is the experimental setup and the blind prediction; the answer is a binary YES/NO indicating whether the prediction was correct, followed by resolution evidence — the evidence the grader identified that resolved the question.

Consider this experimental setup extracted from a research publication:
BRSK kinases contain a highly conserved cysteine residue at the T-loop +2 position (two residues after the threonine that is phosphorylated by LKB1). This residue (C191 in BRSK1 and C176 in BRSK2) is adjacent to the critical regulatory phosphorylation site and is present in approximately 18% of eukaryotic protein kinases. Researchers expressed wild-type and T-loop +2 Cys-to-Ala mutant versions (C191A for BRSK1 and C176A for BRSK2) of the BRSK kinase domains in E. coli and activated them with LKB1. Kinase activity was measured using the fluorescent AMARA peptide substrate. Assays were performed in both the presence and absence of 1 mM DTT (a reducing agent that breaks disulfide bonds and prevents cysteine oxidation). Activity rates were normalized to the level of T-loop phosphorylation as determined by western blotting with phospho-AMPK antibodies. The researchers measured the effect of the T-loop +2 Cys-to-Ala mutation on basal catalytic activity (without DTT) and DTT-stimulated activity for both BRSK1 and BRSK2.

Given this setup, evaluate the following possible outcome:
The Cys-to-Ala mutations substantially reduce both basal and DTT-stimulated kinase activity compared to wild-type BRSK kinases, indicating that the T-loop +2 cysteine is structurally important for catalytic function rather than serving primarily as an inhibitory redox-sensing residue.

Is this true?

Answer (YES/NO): YES